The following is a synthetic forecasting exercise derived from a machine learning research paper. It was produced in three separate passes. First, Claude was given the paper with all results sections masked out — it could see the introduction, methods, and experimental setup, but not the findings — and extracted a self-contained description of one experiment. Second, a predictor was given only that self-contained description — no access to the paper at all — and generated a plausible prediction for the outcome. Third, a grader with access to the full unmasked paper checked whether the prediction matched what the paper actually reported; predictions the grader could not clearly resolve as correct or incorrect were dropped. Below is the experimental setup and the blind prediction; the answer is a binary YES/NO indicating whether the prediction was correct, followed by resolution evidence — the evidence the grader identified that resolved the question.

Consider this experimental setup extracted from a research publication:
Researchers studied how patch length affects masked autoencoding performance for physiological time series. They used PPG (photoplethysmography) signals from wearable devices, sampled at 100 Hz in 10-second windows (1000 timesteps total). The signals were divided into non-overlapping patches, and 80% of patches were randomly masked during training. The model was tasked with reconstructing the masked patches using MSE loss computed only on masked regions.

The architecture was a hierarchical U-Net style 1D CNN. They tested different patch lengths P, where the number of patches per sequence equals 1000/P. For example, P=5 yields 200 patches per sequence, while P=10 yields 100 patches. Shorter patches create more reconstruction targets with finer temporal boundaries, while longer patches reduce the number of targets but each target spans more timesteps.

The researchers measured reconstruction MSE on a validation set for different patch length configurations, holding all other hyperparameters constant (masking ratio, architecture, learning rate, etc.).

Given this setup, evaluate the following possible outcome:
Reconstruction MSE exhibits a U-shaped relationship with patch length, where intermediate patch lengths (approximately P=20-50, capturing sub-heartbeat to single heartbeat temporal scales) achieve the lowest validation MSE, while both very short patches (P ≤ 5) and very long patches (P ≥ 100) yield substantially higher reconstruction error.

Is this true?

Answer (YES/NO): NO